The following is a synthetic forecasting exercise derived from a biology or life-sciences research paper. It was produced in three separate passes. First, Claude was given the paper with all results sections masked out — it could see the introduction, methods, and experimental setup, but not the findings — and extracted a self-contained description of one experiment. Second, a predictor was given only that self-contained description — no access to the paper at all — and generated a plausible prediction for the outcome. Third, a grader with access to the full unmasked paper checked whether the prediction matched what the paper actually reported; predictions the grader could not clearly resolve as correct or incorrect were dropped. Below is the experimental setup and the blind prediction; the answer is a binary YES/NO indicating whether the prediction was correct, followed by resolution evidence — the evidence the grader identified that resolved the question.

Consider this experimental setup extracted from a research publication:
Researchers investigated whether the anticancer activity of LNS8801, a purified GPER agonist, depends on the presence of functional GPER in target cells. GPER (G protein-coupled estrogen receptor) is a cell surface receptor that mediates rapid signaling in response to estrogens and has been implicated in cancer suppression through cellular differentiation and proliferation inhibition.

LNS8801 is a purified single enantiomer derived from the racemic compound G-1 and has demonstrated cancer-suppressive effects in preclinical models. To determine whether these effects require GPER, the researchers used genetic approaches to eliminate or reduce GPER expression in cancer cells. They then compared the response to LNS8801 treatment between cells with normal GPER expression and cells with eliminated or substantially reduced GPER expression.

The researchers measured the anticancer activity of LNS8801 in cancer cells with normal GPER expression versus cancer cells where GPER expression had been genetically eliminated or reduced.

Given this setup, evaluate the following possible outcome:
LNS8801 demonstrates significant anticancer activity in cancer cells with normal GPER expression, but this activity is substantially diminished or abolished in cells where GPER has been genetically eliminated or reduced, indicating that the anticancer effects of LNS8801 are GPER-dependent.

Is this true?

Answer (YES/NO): YES